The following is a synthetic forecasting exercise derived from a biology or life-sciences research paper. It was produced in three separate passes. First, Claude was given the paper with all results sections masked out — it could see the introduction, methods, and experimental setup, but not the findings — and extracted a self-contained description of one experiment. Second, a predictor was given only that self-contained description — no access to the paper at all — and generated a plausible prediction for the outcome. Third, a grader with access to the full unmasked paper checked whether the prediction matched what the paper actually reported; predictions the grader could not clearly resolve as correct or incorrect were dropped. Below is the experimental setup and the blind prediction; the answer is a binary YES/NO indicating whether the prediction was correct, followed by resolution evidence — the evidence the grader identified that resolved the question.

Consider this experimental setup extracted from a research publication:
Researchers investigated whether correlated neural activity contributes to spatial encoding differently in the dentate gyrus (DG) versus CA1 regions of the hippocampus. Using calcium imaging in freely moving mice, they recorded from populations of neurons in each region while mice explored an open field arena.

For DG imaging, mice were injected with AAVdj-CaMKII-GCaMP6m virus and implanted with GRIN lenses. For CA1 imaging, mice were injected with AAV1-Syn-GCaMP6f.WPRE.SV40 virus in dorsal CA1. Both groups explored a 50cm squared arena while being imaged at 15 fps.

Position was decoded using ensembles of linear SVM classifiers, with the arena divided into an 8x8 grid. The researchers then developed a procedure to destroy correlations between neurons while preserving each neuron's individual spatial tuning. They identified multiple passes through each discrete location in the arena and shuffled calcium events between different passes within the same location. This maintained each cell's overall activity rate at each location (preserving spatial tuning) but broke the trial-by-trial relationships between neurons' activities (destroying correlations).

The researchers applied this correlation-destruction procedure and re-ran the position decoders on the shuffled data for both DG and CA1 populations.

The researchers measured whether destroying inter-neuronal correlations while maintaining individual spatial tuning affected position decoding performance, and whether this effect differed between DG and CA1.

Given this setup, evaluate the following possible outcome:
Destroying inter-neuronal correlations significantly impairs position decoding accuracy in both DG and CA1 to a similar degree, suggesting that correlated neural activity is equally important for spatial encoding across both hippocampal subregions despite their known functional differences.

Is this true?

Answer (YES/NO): NO